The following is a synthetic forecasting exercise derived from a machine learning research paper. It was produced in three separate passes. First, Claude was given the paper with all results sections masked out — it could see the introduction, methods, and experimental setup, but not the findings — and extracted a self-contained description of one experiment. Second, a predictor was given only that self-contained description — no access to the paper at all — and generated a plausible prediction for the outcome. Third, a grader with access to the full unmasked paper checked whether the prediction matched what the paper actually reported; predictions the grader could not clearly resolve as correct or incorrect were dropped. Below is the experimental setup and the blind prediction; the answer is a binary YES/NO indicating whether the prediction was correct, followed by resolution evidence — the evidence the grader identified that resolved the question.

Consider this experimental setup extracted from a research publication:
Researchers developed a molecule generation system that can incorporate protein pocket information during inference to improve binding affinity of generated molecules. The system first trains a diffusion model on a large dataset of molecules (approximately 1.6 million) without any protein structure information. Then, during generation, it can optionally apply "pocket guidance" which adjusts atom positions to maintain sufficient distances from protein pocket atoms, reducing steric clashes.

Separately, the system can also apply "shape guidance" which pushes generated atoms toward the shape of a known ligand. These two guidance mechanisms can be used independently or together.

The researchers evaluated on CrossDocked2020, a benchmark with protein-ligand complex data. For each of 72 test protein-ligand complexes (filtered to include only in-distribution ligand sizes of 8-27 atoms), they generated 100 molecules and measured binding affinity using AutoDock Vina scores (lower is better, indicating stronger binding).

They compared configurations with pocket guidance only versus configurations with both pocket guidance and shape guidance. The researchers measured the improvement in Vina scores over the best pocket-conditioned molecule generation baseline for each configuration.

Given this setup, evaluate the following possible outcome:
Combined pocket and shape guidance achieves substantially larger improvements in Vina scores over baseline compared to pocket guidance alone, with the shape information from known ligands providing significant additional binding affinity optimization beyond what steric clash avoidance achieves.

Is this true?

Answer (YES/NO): NO